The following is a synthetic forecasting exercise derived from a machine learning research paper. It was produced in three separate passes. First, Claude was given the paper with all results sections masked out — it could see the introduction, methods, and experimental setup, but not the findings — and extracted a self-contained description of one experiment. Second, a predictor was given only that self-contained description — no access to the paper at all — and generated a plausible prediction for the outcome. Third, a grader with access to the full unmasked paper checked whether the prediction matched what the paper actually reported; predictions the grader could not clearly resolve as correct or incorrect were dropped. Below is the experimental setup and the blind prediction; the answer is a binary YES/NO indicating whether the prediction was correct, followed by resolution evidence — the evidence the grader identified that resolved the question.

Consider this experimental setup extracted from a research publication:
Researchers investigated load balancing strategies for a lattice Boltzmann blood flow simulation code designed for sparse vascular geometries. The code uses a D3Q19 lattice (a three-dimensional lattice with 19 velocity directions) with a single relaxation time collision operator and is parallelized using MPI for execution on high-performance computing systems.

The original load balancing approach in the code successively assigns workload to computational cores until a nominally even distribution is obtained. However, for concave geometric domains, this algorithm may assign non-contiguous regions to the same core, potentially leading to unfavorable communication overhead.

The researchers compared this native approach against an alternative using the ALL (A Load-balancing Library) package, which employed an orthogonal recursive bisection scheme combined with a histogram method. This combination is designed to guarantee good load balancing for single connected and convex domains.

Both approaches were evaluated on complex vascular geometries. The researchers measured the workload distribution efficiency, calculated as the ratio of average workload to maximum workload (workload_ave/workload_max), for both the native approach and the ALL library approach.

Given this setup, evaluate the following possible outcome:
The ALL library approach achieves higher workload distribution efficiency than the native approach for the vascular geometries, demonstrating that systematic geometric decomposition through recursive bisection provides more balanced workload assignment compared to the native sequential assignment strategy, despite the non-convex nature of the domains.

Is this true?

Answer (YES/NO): NO